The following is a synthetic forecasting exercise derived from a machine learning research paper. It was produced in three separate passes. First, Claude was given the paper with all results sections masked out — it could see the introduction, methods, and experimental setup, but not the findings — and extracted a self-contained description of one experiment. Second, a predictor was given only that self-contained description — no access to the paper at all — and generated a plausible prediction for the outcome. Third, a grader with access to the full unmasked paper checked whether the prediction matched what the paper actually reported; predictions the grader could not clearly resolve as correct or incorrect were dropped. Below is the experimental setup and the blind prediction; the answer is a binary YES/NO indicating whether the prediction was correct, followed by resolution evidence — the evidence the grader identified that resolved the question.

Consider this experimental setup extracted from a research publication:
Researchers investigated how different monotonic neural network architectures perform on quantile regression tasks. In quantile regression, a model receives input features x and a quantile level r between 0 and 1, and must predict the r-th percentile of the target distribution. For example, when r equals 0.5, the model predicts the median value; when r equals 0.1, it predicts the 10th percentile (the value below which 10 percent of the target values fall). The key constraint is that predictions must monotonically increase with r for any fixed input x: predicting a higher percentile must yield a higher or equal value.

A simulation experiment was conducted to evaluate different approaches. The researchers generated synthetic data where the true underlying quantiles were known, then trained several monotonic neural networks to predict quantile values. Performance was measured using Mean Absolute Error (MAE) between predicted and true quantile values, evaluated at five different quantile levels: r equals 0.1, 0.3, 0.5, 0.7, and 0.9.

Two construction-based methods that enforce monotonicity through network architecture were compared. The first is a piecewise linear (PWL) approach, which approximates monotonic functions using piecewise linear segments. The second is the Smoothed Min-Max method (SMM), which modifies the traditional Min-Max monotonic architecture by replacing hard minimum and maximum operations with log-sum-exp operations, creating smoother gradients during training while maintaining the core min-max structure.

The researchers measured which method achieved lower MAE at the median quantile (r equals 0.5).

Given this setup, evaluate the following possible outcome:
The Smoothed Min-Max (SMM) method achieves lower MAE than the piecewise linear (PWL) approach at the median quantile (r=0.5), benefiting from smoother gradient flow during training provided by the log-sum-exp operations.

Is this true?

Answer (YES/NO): YES